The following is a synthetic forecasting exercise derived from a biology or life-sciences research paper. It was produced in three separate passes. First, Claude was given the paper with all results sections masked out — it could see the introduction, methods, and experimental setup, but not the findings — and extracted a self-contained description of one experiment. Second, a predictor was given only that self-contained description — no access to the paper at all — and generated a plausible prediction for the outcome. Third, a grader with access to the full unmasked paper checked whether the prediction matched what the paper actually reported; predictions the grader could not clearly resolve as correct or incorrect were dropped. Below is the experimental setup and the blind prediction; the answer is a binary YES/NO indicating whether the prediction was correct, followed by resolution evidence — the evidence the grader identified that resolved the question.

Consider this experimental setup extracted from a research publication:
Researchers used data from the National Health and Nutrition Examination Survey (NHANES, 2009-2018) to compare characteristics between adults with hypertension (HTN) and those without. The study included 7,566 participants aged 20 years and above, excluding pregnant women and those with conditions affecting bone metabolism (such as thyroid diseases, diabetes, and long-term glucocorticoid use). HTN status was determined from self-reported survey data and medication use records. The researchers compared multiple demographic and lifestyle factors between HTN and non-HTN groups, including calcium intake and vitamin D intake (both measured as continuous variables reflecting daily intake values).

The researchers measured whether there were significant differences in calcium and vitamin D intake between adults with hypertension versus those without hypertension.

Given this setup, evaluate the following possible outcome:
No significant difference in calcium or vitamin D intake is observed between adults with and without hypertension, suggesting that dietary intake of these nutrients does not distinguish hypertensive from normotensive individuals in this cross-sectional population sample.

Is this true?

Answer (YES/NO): NO